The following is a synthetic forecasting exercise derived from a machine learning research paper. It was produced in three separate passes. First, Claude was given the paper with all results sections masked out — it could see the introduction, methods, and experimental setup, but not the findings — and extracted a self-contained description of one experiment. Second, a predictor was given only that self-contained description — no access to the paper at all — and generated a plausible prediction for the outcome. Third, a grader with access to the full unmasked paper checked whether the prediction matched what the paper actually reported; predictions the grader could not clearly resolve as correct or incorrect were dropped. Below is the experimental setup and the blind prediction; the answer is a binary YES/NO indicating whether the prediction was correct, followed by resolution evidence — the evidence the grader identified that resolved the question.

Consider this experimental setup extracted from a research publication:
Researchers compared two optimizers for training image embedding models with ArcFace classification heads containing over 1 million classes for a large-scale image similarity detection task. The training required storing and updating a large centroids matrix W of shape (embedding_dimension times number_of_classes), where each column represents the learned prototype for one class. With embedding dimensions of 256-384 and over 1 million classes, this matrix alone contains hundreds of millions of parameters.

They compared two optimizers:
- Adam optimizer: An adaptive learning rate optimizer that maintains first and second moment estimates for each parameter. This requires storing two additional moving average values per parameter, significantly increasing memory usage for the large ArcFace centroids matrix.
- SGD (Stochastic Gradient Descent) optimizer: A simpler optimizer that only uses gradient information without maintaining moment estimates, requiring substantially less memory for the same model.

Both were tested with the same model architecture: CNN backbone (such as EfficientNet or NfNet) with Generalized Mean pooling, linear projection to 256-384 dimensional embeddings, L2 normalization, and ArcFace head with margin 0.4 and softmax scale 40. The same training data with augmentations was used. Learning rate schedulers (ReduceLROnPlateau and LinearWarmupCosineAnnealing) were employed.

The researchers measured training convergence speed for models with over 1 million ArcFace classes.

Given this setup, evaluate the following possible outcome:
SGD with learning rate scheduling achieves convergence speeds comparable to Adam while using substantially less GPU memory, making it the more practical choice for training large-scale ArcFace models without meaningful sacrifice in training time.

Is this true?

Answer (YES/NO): NO